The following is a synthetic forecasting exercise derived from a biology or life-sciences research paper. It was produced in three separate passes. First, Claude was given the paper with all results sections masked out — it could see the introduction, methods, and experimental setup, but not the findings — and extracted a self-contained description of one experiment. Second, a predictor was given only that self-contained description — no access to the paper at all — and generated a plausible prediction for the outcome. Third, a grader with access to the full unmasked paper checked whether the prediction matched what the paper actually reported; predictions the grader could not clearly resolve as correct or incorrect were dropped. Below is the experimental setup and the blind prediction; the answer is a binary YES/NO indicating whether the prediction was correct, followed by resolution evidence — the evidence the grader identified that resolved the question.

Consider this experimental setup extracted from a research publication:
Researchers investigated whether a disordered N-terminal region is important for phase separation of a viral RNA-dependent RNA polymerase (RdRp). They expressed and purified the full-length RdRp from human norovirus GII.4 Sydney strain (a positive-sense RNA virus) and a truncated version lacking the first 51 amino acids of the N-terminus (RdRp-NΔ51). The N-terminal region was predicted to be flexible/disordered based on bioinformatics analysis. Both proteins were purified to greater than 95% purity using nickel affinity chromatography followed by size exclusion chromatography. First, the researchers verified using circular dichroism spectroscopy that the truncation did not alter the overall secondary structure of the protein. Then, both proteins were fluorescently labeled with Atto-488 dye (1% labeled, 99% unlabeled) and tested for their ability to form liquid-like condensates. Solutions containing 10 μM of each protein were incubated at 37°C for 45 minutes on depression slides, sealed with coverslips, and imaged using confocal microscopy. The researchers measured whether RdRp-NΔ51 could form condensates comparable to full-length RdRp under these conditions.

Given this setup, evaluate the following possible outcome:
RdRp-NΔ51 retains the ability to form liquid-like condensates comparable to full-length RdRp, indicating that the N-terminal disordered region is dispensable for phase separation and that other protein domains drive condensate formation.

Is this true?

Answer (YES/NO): NO